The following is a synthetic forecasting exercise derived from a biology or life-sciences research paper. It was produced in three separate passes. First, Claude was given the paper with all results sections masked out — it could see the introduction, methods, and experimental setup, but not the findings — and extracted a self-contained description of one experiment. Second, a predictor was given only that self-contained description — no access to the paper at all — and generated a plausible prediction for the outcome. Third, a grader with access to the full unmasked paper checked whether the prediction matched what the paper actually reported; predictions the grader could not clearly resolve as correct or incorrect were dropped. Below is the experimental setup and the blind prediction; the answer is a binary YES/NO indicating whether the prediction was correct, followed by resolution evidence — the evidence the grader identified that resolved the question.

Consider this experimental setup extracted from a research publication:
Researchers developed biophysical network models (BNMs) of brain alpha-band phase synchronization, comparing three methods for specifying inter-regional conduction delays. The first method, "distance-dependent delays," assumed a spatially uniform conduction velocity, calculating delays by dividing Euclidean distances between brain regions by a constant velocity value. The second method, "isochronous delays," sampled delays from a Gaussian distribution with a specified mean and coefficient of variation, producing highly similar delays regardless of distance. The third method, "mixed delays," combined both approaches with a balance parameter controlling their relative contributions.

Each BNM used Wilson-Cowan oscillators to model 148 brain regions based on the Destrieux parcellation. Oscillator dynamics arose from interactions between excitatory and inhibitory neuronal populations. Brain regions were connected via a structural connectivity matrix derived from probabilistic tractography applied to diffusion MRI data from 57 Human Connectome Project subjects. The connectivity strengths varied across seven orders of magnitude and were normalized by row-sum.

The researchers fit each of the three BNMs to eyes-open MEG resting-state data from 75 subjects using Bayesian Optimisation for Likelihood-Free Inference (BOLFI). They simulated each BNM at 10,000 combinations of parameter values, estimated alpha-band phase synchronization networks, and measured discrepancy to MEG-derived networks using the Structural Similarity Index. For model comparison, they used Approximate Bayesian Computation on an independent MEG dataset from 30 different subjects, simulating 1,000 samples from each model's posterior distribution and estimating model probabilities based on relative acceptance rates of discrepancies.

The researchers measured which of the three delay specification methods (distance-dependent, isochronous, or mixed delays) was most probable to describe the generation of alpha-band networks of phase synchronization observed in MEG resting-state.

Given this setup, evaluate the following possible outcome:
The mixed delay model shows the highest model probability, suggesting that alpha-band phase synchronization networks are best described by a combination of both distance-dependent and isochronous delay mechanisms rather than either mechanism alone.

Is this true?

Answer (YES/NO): NO